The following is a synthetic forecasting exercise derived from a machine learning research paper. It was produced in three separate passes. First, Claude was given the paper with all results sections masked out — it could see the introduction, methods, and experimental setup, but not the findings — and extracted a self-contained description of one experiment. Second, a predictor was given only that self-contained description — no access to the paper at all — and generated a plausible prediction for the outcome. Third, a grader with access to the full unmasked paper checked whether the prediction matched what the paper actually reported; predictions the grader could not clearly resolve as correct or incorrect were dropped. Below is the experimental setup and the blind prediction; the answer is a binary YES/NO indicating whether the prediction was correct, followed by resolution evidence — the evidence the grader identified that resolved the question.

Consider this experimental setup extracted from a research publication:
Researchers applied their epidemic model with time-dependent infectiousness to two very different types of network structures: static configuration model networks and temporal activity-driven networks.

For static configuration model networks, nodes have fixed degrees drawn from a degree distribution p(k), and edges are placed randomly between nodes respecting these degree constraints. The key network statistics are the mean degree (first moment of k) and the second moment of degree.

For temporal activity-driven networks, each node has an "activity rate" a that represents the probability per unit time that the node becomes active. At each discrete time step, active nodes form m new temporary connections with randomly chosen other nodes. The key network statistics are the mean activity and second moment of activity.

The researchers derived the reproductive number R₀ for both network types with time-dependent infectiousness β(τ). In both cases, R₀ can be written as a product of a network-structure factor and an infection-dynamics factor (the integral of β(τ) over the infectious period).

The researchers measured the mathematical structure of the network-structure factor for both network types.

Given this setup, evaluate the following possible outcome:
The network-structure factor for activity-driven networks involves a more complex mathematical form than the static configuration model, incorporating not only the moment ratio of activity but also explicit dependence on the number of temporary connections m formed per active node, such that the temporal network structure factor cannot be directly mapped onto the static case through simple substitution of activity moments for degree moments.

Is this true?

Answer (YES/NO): NO